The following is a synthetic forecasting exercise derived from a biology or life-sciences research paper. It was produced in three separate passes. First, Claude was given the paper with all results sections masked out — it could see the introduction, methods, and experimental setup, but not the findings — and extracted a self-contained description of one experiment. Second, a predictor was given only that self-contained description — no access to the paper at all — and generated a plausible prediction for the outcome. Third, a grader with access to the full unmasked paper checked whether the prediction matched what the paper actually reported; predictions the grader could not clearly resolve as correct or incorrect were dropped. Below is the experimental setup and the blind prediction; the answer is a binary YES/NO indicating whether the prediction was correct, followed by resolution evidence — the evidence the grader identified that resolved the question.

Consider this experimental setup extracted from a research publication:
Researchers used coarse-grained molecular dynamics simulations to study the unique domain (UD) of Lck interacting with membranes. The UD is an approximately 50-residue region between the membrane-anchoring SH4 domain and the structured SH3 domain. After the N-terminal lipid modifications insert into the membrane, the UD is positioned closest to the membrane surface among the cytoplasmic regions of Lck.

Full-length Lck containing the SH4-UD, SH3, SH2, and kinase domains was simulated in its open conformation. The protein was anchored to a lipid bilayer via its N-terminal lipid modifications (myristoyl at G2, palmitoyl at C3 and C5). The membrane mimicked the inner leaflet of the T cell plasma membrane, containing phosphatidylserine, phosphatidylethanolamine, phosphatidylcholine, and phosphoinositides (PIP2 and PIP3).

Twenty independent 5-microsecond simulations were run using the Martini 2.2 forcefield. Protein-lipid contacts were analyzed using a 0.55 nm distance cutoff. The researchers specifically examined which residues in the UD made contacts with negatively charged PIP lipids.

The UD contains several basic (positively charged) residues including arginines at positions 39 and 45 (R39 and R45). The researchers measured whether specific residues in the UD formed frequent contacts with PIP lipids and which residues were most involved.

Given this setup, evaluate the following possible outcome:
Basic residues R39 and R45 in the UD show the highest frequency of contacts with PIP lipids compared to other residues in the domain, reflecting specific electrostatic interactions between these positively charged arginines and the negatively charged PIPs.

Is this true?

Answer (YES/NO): YES